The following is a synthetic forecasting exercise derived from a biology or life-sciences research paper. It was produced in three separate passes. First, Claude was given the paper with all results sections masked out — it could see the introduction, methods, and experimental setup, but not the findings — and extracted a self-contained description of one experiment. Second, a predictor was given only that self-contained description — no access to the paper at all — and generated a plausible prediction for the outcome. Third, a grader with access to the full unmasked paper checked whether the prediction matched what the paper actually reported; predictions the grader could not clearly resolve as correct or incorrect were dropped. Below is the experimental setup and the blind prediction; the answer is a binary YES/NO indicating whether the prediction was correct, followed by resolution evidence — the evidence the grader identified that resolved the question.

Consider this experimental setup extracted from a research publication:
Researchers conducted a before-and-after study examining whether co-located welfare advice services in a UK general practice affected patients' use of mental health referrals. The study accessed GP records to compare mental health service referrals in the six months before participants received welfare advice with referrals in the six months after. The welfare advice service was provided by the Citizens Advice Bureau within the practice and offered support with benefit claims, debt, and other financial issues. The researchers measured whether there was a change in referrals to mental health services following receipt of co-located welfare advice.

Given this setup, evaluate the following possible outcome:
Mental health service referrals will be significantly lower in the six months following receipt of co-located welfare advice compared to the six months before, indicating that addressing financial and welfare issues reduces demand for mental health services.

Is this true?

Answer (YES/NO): NO